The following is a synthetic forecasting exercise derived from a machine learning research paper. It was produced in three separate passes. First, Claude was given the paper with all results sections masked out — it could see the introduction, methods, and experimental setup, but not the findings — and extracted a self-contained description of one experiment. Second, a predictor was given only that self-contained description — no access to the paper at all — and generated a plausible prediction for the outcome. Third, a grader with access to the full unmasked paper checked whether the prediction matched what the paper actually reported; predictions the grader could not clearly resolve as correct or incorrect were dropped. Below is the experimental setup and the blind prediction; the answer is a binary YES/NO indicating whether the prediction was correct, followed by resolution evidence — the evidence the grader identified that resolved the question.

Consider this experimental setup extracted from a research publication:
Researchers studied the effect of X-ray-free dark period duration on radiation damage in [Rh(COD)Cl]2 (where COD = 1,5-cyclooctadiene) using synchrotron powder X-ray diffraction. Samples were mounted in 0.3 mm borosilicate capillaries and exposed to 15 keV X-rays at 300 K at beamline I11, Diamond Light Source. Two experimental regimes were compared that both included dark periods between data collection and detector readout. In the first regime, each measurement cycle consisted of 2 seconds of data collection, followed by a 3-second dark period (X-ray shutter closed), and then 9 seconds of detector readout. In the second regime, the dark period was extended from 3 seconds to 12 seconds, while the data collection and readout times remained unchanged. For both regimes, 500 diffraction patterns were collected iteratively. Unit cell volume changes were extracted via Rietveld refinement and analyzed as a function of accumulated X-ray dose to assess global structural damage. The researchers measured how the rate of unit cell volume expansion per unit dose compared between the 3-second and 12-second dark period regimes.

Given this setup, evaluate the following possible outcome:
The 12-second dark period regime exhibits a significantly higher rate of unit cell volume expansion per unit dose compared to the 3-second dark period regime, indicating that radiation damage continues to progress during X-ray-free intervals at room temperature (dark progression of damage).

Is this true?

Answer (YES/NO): NO